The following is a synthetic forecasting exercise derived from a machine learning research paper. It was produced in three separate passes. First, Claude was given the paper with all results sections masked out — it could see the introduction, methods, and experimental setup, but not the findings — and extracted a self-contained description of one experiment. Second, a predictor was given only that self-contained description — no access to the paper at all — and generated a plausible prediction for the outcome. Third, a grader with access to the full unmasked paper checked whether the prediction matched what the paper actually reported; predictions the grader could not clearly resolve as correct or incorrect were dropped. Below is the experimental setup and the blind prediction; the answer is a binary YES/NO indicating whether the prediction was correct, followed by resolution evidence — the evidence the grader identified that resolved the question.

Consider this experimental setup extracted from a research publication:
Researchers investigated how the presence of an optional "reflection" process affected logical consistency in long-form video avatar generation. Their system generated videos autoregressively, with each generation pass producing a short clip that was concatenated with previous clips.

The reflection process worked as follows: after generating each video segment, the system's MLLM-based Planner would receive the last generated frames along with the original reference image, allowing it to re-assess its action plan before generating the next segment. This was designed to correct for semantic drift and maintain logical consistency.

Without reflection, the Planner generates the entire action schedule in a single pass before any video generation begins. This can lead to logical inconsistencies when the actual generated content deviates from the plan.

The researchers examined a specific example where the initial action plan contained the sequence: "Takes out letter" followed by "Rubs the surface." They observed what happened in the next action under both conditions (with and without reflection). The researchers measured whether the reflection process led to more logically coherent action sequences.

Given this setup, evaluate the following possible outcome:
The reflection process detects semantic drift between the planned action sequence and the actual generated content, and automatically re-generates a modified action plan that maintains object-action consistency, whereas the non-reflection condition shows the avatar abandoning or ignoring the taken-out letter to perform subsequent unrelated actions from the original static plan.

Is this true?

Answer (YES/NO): YES